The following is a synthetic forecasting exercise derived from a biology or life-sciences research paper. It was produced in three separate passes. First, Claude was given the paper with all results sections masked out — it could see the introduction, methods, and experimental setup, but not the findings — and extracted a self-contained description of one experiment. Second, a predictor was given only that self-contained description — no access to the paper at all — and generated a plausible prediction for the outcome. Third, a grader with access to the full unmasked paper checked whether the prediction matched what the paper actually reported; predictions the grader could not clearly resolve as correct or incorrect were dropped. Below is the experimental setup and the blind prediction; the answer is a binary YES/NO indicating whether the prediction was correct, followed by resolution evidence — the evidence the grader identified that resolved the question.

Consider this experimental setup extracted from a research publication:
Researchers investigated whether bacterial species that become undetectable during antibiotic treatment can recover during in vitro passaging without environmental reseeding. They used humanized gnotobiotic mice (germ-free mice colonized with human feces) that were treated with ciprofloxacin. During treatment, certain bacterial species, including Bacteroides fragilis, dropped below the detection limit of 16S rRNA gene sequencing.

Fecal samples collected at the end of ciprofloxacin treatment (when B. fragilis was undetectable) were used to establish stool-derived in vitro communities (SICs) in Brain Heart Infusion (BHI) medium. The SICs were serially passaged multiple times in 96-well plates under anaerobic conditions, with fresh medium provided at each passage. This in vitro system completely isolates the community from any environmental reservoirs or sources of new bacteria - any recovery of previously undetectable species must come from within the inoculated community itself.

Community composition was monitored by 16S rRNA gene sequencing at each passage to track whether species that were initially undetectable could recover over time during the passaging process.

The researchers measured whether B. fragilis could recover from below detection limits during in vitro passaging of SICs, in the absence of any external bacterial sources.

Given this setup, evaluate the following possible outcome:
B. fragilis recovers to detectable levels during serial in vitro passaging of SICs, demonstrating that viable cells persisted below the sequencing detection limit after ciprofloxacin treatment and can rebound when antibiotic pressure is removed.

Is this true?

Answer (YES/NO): YES